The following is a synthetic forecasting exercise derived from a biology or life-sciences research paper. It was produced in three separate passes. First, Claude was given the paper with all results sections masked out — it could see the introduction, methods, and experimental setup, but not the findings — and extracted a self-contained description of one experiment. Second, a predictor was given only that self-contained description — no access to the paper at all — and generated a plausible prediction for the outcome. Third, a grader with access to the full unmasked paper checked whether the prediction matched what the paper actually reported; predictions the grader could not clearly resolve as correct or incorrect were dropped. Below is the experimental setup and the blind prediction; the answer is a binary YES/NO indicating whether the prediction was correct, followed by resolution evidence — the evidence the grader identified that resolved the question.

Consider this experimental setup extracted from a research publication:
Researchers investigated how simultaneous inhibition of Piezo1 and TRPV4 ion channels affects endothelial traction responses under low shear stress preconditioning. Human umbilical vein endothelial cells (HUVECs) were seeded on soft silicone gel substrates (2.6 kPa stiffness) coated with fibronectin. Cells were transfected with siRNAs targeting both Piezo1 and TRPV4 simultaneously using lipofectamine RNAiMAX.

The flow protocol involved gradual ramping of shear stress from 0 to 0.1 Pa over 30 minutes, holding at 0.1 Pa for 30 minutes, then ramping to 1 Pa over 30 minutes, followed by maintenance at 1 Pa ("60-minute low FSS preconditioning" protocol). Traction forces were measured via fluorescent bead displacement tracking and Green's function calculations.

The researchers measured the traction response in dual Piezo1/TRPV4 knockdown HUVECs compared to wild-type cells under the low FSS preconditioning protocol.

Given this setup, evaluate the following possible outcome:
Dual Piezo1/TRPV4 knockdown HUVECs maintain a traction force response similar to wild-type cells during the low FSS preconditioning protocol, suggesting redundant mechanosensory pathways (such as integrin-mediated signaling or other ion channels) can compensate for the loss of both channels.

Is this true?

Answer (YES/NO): NO